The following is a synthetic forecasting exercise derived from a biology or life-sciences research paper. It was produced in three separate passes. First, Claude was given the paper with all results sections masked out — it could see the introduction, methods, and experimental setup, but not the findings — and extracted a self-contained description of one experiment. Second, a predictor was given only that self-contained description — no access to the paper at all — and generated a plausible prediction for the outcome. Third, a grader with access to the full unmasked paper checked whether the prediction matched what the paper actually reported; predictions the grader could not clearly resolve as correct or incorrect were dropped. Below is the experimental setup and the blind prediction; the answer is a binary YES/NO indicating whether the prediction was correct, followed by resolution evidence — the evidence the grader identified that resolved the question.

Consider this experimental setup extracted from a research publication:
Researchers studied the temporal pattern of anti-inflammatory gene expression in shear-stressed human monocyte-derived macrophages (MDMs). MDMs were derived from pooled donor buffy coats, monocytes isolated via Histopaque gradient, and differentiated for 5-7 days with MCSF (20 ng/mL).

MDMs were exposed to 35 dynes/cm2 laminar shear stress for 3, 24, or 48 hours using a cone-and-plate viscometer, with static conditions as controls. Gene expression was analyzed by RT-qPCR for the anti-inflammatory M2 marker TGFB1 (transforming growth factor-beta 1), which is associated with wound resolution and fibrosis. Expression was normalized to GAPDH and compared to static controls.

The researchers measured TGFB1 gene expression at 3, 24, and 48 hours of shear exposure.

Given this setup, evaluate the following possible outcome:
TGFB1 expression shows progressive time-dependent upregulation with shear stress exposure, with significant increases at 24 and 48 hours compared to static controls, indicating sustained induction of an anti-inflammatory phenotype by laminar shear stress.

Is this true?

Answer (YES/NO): NO